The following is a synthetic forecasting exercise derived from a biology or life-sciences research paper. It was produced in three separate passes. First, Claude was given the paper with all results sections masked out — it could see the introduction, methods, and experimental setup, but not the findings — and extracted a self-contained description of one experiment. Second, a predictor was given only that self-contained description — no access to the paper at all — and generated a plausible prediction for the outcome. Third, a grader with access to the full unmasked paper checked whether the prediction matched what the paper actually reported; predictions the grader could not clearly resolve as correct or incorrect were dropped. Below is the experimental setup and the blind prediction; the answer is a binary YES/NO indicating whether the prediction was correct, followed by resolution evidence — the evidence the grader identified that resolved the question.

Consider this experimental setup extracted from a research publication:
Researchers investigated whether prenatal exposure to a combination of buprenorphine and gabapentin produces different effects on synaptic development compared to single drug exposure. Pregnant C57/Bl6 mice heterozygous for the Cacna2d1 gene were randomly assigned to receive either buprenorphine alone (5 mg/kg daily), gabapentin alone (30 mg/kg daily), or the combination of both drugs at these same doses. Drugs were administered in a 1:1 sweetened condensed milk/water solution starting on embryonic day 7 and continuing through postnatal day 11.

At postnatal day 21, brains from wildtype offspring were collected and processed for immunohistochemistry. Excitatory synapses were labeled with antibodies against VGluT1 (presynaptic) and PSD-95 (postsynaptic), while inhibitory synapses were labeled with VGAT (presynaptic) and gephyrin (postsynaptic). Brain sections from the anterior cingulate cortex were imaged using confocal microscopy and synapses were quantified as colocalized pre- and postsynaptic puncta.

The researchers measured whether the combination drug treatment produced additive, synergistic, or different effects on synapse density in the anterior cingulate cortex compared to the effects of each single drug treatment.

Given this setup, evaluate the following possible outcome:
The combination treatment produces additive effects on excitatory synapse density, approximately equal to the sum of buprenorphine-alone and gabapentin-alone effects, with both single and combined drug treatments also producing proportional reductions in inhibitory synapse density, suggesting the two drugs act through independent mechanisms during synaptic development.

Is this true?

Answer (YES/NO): NO